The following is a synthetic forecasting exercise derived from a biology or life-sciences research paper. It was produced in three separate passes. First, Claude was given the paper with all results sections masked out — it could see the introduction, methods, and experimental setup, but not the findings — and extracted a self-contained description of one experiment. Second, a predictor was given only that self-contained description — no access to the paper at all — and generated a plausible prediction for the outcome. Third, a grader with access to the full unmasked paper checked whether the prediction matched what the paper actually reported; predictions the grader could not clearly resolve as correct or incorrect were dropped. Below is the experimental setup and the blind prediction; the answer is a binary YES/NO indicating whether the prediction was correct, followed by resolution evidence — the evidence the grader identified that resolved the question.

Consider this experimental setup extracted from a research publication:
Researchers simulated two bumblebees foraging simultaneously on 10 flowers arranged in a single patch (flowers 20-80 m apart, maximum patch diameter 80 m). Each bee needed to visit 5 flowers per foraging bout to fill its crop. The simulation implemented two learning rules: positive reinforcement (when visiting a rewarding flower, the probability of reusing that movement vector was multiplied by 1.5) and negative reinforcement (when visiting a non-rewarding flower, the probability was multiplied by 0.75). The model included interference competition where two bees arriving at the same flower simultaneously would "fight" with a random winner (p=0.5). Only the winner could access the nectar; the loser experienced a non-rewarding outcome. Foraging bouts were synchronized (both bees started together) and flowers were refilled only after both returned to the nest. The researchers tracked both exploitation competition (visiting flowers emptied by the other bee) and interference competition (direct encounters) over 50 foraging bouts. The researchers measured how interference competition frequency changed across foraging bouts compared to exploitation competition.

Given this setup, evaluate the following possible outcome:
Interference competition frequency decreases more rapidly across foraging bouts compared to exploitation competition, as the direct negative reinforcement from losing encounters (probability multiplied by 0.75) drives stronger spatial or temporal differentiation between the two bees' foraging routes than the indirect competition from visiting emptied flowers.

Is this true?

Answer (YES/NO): YES